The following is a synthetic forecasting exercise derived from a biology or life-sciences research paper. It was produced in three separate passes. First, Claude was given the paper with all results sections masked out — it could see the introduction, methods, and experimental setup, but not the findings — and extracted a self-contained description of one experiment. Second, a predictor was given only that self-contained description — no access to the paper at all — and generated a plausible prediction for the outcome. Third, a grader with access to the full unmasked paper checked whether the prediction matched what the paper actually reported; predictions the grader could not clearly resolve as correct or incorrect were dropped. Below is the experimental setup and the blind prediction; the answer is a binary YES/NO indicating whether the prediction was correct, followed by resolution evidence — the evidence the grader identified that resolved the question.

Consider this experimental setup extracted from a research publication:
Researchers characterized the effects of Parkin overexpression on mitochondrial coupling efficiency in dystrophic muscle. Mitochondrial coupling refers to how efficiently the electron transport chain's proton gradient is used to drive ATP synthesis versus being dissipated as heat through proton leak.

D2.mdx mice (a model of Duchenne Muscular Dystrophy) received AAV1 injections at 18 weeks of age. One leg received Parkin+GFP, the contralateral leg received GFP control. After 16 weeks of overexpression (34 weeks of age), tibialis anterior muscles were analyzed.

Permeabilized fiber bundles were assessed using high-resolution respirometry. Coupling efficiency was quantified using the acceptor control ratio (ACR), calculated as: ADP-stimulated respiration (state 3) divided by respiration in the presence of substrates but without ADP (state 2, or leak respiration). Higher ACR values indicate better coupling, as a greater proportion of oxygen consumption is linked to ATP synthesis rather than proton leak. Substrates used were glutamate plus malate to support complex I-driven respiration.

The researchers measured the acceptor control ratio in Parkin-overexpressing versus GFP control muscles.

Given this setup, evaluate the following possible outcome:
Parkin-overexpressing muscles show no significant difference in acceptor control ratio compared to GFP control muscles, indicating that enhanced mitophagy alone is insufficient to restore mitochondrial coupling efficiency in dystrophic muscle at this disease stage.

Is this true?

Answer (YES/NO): NO